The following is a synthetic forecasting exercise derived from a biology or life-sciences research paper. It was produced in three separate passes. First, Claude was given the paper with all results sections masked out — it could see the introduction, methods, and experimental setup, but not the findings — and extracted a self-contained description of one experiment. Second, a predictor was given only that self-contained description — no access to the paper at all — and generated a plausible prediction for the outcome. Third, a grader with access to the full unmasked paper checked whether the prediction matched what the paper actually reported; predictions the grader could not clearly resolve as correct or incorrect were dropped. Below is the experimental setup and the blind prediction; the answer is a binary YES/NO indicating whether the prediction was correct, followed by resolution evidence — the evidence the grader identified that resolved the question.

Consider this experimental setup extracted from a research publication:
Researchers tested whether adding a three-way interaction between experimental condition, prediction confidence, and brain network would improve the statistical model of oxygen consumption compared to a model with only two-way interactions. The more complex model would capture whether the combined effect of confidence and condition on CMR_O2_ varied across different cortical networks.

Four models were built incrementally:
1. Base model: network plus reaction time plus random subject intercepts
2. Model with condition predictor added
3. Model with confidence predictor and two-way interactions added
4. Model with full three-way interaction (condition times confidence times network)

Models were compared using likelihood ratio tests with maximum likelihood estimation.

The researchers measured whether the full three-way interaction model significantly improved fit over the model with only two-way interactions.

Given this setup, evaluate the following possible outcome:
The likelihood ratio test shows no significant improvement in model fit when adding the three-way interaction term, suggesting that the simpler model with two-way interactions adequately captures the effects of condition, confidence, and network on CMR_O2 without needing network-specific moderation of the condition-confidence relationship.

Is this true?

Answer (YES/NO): YES